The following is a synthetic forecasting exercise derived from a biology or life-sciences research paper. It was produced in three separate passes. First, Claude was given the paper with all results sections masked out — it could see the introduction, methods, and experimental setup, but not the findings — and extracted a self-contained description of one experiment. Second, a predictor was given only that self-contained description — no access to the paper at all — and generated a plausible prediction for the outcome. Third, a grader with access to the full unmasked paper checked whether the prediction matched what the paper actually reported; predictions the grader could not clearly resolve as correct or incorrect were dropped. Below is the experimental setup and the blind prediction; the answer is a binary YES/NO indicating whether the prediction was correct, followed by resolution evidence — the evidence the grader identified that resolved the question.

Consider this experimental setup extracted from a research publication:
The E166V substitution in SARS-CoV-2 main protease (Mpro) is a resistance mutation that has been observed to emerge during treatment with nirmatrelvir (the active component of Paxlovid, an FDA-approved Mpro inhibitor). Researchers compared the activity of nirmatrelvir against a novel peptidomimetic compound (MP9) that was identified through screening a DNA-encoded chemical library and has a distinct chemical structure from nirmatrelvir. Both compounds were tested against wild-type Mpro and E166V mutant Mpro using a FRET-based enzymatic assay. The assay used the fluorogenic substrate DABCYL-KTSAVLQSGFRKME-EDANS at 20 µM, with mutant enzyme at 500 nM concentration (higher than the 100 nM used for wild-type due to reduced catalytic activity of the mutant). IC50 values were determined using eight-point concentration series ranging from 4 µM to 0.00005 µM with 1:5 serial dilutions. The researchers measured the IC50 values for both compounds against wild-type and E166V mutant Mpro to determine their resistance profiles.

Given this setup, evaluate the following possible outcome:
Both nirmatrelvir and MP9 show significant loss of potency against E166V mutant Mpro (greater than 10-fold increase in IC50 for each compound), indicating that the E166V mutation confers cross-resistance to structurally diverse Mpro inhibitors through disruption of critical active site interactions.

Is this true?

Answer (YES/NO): YES